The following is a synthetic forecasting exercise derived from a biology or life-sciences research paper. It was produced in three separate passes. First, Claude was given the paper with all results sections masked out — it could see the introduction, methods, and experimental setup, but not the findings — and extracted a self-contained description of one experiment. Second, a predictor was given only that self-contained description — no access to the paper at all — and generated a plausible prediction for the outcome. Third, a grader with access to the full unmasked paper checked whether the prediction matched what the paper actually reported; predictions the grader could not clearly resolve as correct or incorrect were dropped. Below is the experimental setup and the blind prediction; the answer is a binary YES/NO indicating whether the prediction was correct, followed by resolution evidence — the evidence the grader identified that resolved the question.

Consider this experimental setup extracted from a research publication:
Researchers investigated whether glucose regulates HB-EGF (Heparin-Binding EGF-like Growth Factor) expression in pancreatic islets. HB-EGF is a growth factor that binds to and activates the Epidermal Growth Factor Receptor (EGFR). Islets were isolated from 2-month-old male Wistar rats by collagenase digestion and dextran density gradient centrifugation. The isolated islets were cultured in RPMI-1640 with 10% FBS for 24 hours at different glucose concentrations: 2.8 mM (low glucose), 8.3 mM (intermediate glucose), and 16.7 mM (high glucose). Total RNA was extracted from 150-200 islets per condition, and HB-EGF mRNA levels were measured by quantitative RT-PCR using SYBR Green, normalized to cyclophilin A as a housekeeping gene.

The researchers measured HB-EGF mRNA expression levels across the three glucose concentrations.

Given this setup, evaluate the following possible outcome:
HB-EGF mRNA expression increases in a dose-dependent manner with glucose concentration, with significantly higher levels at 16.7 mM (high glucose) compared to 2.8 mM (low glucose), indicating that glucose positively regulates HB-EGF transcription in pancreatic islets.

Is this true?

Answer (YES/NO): YES